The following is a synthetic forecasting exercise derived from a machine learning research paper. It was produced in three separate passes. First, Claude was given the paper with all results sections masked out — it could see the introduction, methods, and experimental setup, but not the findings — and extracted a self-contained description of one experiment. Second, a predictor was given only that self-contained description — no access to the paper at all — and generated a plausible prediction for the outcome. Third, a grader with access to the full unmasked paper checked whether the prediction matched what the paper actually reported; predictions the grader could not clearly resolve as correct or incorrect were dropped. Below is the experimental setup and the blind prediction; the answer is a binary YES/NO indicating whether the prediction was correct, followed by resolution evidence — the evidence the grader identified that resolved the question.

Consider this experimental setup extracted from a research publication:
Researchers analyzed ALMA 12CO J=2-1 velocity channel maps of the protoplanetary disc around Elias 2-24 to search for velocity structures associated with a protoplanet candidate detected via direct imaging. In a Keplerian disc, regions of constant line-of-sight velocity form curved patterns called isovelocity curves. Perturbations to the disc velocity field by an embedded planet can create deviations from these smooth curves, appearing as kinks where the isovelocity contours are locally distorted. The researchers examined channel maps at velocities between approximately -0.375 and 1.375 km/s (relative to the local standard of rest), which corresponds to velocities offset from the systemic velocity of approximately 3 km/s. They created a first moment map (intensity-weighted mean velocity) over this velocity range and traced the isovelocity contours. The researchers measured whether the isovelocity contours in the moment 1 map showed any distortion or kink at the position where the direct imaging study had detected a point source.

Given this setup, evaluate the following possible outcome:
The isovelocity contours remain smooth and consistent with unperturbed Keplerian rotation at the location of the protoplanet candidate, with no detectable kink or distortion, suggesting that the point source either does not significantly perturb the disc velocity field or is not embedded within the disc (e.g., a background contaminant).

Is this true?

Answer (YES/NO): NO